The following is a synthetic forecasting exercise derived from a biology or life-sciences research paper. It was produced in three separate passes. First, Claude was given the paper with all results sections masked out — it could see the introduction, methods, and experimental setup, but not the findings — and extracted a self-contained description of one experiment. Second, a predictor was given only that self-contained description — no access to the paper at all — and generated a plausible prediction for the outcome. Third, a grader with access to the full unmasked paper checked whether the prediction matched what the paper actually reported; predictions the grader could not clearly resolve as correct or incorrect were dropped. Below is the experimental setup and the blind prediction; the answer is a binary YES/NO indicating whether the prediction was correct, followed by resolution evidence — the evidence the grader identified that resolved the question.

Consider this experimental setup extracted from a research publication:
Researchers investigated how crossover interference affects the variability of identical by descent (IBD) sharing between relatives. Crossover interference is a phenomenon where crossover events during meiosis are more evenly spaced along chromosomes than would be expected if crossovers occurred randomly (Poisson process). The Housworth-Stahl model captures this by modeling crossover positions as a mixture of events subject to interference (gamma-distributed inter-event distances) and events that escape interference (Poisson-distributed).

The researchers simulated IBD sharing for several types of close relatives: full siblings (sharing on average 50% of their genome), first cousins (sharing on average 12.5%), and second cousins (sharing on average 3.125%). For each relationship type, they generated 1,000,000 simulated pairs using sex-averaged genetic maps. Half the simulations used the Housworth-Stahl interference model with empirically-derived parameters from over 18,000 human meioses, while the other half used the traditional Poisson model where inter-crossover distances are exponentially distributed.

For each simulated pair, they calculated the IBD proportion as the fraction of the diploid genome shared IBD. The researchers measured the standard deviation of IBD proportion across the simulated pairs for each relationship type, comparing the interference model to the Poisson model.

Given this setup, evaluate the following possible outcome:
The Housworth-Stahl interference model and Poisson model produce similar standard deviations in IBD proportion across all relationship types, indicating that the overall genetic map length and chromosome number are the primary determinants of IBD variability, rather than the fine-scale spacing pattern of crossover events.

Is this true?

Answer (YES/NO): NO